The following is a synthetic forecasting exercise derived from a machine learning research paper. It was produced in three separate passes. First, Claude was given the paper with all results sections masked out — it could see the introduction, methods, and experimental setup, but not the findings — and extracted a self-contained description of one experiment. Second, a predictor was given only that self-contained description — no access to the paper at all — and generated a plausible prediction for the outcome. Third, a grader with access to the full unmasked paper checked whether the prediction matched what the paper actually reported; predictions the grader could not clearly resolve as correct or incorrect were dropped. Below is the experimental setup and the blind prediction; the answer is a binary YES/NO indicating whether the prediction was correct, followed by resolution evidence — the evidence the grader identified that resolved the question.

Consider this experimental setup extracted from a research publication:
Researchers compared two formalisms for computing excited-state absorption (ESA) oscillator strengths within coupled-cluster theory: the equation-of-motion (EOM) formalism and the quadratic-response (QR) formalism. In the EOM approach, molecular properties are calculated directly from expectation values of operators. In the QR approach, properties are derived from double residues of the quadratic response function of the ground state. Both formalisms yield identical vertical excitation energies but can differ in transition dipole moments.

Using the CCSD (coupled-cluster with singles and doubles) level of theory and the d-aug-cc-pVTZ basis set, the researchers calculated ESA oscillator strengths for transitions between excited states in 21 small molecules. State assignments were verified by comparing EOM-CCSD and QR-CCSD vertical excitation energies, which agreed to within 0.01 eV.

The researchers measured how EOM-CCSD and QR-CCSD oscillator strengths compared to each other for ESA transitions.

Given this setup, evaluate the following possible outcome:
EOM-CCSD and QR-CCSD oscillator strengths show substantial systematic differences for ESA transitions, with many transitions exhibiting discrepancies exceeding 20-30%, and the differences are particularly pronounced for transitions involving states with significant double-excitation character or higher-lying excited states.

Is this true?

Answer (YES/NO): NO